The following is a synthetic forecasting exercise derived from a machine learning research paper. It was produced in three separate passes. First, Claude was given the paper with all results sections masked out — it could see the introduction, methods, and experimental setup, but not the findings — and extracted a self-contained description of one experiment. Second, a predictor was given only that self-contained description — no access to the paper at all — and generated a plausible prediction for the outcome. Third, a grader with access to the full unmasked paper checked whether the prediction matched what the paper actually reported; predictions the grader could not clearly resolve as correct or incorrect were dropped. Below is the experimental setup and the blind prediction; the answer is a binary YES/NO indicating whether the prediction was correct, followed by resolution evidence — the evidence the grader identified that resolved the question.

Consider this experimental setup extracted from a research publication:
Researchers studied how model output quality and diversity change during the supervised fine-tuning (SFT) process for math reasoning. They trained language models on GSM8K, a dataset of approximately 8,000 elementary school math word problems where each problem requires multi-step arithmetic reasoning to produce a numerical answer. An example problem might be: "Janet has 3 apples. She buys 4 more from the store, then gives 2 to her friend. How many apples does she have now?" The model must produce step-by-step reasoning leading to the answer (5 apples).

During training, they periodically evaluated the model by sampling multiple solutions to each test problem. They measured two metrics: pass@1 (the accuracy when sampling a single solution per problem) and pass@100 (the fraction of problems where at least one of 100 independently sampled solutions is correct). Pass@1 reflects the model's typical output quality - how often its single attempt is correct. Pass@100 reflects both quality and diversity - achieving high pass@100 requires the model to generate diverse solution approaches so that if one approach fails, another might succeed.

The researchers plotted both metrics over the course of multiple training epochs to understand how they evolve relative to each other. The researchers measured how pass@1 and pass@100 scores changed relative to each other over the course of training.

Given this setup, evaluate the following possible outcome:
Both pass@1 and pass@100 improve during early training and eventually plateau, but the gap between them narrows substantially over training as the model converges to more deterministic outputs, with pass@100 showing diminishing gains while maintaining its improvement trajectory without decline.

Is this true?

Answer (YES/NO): NO